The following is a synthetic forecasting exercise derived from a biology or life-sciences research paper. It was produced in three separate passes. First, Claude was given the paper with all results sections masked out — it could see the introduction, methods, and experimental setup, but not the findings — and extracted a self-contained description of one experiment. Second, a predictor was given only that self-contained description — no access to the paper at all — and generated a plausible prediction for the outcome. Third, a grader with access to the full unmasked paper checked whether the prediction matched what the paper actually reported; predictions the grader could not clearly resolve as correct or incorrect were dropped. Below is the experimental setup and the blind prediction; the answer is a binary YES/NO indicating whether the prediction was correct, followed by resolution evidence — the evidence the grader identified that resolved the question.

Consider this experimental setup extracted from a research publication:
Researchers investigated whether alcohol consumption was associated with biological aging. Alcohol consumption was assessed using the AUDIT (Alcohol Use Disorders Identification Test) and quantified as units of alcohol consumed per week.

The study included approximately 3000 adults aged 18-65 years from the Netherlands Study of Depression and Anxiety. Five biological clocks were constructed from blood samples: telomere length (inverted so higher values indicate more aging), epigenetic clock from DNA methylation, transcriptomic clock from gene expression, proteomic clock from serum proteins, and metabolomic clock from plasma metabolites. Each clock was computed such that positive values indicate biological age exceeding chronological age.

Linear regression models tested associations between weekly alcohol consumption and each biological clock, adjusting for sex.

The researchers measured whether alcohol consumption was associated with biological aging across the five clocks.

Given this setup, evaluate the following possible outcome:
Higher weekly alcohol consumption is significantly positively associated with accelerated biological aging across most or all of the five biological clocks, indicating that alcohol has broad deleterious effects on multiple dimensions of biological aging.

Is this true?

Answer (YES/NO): NO